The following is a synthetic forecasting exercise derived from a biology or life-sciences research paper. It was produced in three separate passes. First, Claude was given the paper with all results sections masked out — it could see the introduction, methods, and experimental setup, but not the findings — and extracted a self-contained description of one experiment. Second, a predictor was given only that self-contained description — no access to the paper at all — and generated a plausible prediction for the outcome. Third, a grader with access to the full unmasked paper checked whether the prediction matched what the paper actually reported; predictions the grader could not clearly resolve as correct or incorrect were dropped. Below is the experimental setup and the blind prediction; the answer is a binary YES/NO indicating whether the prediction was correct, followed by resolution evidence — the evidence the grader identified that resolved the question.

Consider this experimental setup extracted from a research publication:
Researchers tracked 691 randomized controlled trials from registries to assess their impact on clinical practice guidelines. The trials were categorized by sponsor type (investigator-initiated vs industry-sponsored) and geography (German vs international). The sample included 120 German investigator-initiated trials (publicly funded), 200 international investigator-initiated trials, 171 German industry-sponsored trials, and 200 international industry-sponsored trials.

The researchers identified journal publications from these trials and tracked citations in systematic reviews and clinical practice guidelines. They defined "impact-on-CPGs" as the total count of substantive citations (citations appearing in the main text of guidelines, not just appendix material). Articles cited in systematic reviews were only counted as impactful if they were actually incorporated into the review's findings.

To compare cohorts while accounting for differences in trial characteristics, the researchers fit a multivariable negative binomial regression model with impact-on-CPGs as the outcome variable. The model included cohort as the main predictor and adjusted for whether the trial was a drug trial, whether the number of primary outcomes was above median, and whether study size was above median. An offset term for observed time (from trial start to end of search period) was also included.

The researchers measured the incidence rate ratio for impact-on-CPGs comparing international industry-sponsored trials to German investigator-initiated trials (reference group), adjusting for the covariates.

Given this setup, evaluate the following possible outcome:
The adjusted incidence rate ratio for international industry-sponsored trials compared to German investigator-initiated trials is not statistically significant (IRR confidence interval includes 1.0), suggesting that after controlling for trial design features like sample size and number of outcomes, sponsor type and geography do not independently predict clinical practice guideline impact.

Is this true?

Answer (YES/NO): NO